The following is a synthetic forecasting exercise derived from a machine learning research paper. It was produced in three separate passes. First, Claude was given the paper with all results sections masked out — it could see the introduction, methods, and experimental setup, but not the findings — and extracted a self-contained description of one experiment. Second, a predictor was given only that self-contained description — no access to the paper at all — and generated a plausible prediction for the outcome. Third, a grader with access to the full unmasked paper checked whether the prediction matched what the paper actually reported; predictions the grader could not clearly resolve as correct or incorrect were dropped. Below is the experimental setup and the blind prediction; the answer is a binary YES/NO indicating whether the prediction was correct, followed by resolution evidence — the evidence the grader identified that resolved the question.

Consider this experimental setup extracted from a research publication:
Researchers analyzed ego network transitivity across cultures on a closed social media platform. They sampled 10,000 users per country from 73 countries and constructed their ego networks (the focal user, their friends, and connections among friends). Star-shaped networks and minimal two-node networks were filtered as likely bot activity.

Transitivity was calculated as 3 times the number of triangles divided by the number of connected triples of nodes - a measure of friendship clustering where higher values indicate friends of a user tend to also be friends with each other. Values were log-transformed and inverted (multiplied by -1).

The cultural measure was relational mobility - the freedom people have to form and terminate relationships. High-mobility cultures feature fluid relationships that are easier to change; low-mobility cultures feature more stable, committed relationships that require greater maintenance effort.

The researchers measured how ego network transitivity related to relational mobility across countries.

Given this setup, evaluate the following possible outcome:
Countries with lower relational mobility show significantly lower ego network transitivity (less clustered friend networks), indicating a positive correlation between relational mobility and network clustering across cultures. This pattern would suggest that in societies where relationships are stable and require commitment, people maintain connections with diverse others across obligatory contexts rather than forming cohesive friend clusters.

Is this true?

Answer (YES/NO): YES